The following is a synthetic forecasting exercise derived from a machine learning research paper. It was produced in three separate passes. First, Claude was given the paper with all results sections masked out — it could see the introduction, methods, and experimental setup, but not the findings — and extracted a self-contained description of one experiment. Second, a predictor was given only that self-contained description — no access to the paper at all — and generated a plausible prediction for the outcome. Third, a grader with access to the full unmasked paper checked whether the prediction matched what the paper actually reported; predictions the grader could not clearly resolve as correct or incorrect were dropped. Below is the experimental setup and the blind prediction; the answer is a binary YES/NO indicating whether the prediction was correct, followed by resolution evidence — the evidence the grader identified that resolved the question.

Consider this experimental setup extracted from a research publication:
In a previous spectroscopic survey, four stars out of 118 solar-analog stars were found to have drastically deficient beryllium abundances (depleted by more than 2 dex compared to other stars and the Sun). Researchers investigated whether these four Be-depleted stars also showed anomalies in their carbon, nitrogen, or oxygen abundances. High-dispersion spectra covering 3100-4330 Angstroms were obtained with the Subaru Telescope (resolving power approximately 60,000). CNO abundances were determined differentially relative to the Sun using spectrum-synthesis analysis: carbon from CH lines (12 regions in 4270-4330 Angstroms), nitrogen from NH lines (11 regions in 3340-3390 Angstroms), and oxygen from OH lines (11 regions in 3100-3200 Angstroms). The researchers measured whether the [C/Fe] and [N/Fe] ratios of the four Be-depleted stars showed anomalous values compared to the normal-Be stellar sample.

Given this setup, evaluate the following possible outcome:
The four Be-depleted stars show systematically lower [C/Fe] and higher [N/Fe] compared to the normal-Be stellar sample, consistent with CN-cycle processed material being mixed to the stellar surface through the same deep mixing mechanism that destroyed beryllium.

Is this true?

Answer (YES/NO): NO